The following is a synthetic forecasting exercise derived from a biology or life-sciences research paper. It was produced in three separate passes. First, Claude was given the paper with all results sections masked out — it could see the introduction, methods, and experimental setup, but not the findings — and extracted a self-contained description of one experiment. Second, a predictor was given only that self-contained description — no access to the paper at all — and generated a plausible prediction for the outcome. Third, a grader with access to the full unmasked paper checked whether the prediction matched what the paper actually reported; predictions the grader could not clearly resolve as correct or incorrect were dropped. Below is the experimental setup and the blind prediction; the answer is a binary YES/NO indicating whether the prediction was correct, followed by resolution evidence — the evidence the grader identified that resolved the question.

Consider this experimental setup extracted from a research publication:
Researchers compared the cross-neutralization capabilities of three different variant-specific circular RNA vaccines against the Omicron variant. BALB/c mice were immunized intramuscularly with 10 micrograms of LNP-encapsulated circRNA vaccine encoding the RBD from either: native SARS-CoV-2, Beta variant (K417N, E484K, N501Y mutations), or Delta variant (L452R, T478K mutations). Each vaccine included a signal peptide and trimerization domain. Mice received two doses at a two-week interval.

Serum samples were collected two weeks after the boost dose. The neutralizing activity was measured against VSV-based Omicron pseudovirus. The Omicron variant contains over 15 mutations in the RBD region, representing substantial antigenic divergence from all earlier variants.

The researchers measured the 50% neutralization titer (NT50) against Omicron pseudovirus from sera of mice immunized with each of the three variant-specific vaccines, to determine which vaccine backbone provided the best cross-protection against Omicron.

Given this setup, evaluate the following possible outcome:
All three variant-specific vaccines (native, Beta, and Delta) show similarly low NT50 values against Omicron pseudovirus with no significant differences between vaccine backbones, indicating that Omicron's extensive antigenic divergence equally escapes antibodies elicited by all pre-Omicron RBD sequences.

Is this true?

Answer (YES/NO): NO